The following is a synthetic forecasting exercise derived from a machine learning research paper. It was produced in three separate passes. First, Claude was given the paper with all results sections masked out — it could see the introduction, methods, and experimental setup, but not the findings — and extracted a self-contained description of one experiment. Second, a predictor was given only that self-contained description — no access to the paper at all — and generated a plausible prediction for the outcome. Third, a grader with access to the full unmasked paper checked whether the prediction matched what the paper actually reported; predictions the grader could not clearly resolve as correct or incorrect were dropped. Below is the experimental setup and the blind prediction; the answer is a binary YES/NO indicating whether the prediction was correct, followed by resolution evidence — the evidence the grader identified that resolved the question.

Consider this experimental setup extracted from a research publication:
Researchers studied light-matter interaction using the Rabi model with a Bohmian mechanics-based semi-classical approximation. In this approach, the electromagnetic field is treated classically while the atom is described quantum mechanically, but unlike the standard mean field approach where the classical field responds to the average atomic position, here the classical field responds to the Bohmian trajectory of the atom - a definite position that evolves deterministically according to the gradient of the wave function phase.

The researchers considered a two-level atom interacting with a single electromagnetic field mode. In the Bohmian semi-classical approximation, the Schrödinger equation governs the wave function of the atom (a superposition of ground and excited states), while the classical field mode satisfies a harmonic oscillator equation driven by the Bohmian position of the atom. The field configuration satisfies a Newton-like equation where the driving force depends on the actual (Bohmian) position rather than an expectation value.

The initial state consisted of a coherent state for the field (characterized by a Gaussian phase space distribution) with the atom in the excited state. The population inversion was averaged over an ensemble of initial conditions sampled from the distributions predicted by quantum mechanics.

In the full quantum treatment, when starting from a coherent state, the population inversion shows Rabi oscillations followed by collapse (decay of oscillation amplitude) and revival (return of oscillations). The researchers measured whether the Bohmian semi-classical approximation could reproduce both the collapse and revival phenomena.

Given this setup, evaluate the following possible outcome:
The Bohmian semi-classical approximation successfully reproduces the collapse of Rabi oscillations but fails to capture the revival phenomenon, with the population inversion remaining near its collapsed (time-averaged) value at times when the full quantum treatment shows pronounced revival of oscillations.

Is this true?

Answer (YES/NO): YES